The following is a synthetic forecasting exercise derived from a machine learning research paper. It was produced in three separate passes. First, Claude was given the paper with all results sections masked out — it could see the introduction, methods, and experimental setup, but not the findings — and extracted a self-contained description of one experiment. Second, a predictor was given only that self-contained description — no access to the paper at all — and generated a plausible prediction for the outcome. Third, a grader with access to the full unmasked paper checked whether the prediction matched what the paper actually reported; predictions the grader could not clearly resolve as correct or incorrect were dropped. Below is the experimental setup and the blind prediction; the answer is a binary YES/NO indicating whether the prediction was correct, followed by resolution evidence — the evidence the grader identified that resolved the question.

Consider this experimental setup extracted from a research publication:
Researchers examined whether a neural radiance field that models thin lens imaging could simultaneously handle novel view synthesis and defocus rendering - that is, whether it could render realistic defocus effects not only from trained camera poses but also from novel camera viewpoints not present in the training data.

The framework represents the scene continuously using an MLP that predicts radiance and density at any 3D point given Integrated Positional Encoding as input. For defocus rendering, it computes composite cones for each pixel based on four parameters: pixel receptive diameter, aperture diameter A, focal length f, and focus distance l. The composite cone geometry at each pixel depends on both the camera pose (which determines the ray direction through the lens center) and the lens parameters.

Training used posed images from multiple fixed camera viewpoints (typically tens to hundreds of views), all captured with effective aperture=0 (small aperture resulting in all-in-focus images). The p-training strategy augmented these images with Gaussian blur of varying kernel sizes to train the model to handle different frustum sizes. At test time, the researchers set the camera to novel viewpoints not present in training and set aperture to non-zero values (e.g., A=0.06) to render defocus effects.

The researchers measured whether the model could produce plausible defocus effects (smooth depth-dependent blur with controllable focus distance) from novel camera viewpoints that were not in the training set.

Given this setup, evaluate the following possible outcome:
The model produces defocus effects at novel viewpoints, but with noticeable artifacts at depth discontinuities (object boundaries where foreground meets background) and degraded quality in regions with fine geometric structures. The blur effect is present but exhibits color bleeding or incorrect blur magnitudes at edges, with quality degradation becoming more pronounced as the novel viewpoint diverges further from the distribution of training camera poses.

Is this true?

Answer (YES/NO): NO